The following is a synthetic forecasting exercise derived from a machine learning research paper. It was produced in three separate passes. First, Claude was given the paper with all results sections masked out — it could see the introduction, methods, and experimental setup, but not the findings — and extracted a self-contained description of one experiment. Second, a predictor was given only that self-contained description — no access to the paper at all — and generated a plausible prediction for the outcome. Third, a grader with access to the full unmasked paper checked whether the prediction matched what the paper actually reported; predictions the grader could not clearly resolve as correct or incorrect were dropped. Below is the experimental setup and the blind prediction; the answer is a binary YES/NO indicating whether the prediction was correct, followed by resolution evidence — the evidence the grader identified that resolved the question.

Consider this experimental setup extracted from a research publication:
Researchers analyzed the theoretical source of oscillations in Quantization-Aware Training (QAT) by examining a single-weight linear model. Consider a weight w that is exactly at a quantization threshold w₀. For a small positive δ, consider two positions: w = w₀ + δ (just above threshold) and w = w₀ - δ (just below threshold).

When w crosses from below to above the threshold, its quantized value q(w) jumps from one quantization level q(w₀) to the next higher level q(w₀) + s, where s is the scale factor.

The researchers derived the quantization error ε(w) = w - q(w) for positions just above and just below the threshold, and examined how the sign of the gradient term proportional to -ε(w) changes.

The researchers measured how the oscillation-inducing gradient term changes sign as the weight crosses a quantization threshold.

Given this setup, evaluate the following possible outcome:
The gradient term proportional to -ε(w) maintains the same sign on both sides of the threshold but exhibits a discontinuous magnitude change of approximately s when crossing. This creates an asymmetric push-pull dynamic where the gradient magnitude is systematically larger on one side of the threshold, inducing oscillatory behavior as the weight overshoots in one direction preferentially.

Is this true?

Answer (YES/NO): NO